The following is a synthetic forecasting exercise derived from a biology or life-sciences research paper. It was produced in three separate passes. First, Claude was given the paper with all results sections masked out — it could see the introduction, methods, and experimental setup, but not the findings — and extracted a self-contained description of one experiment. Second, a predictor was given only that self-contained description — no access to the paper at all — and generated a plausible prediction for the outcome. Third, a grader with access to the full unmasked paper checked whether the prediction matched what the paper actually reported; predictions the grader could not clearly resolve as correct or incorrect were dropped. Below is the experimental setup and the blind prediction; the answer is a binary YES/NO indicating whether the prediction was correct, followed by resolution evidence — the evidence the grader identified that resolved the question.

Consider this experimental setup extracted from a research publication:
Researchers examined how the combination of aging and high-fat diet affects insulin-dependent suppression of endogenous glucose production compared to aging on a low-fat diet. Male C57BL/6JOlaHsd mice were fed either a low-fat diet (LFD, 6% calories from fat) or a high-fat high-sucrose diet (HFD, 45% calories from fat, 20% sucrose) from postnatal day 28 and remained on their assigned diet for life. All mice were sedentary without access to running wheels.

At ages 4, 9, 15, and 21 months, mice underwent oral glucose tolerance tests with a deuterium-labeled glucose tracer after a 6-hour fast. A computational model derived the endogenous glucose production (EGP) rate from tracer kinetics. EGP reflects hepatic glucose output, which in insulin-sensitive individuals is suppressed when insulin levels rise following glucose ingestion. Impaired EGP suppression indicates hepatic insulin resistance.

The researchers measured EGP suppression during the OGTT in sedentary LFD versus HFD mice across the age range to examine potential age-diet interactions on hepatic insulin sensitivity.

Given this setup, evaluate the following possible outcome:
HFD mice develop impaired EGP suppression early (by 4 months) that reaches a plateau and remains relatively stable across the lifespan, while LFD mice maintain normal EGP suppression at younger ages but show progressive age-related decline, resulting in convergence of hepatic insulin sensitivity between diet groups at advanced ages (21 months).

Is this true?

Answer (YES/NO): YES